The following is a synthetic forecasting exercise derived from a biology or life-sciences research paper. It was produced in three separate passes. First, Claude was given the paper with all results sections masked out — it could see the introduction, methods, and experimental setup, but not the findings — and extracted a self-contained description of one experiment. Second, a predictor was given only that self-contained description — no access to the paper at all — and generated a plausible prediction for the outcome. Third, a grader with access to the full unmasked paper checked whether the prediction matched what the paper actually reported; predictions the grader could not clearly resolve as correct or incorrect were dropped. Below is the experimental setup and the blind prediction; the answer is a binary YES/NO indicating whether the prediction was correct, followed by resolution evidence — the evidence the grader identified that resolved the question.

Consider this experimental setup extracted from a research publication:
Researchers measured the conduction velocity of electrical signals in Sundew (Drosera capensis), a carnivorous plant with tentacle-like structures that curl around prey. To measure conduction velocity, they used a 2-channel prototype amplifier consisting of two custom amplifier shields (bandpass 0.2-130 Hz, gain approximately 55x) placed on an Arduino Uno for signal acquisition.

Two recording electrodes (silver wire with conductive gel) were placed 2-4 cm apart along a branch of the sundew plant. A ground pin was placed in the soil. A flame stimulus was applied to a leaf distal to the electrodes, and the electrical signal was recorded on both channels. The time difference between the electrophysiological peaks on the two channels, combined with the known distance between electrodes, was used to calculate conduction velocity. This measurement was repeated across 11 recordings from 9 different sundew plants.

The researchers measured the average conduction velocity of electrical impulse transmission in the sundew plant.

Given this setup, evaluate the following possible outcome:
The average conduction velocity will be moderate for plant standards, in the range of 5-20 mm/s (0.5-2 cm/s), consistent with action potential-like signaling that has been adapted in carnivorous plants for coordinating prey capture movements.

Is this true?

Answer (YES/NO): NO